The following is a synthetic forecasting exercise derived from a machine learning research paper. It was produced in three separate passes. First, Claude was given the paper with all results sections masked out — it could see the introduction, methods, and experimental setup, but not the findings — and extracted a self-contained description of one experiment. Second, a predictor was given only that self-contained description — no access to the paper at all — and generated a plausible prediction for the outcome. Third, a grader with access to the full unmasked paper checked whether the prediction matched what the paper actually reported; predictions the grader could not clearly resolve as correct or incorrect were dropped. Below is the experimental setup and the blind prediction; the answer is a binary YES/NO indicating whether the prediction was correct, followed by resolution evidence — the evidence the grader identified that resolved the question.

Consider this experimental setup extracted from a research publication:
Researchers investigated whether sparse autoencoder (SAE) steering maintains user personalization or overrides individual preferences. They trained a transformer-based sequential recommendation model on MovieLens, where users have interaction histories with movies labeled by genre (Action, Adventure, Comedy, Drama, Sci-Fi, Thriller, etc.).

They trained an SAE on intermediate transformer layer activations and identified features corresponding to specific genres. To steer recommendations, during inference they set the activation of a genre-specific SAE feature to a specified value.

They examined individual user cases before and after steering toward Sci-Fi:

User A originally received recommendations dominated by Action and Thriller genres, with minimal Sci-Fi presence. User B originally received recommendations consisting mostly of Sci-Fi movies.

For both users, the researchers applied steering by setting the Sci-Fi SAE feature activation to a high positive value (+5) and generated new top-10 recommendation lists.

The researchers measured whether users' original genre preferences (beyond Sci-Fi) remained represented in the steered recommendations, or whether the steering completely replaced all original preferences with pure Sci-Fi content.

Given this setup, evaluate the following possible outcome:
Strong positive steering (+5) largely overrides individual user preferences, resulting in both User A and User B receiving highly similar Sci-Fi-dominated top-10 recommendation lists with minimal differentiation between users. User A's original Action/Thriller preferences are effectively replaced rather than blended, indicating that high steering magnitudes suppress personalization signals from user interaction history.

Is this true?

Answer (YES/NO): NO